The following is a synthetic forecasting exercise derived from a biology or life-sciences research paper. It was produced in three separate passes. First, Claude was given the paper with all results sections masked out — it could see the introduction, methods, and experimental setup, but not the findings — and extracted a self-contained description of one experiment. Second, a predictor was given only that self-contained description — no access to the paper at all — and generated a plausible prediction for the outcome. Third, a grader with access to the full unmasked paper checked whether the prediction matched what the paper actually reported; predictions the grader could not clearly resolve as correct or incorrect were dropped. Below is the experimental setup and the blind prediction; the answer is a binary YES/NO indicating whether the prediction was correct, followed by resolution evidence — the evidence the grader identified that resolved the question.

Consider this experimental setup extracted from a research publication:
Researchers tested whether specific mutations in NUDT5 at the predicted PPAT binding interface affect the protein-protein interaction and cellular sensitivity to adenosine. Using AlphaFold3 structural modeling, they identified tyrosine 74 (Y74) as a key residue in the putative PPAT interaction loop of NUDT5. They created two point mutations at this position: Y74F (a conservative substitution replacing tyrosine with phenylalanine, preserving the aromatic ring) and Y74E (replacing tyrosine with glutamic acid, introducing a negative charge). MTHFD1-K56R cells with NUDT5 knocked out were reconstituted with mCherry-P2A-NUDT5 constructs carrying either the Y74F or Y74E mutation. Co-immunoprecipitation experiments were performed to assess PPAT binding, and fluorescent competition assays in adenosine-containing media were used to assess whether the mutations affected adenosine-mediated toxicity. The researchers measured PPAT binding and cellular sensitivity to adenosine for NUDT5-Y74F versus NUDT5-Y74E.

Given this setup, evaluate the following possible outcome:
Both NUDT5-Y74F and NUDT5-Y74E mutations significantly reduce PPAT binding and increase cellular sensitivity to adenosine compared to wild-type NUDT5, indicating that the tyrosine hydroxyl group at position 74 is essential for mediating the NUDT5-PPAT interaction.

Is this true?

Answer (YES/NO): NO